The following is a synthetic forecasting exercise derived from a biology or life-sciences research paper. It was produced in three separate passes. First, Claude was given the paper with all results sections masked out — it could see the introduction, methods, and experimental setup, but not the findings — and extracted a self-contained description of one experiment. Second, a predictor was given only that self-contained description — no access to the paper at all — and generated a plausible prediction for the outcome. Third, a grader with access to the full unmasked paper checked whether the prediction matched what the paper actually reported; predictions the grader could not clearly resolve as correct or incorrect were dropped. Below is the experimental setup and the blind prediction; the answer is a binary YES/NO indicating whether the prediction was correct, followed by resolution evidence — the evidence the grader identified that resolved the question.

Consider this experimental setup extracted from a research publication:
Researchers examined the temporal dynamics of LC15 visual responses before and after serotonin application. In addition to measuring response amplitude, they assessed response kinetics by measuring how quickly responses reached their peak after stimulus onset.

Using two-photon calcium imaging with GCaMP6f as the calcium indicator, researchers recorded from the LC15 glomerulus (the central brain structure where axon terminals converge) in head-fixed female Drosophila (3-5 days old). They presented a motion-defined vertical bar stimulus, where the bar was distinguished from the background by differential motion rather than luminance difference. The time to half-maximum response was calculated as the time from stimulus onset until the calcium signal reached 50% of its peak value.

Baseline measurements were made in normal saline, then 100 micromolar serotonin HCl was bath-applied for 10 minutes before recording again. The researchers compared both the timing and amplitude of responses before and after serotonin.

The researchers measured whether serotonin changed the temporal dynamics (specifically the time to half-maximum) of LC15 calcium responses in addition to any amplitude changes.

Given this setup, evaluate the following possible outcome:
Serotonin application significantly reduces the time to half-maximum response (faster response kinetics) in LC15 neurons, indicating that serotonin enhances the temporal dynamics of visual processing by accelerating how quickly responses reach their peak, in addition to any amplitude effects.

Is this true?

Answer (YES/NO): NO